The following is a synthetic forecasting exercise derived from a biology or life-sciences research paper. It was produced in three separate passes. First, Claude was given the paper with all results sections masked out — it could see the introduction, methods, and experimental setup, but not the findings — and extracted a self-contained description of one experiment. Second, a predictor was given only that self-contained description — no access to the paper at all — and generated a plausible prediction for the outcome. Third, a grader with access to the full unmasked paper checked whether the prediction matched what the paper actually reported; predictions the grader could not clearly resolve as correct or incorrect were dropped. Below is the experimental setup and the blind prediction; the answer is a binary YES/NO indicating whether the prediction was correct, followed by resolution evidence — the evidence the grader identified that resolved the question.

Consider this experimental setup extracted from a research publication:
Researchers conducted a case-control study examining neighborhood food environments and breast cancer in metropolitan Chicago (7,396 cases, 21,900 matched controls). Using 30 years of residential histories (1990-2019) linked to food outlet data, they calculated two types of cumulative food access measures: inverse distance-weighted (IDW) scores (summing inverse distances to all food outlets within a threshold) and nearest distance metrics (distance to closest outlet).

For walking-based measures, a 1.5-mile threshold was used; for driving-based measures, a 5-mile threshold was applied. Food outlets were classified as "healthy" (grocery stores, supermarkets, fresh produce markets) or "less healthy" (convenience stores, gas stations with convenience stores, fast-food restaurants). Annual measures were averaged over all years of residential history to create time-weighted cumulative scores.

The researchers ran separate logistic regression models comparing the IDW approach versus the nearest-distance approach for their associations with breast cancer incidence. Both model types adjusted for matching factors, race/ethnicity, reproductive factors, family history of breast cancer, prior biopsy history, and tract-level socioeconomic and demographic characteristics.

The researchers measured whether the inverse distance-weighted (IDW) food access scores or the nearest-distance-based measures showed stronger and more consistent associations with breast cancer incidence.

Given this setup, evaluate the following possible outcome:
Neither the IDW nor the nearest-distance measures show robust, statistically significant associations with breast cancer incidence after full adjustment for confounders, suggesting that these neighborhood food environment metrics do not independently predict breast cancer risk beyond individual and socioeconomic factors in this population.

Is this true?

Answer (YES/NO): NO